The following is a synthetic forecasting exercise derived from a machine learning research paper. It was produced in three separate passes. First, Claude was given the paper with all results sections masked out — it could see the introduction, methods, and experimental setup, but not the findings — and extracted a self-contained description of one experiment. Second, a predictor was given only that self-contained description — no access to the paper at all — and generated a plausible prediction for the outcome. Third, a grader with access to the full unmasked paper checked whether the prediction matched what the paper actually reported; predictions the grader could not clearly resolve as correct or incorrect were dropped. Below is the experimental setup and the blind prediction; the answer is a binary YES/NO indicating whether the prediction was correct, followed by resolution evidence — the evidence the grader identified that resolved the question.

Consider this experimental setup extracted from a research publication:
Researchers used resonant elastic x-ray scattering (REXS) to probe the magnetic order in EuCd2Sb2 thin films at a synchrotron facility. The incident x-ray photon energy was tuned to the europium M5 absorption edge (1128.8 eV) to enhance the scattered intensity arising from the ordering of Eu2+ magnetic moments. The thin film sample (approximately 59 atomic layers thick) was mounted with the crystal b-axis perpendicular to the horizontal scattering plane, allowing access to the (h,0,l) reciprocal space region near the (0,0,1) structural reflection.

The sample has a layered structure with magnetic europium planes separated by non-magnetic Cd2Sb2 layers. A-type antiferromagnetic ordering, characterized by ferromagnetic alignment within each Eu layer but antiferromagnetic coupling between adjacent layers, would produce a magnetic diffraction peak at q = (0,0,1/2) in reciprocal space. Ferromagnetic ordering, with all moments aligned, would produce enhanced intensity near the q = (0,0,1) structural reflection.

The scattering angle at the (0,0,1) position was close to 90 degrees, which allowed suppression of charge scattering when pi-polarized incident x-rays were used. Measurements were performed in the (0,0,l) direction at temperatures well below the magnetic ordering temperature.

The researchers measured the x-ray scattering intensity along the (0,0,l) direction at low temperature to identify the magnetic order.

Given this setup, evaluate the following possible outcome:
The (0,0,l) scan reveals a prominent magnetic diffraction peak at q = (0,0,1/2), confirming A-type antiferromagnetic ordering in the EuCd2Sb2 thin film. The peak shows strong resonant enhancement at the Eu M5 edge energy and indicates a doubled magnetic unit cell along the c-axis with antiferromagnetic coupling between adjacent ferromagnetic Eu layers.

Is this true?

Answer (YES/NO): YES